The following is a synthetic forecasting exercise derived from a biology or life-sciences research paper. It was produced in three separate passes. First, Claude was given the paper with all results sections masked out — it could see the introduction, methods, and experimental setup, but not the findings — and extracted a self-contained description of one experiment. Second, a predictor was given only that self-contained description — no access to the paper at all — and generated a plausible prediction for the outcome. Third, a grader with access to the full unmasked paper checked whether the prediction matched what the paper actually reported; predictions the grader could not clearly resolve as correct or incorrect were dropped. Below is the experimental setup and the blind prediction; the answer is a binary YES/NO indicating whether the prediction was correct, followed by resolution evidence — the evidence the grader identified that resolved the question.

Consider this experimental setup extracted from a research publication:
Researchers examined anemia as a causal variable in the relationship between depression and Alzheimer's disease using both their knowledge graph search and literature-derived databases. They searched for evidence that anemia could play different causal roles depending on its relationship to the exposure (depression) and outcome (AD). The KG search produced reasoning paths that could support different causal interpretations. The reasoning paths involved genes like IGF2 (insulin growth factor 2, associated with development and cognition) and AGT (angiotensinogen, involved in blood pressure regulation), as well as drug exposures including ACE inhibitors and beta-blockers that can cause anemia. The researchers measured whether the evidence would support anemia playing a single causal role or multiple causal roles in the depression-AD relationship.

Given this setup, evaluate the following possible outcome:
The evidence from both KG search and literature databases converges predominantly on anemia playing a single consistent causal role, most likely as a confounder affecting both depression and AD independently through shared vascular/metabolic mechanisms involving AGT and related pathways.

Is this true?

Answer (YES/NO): NO